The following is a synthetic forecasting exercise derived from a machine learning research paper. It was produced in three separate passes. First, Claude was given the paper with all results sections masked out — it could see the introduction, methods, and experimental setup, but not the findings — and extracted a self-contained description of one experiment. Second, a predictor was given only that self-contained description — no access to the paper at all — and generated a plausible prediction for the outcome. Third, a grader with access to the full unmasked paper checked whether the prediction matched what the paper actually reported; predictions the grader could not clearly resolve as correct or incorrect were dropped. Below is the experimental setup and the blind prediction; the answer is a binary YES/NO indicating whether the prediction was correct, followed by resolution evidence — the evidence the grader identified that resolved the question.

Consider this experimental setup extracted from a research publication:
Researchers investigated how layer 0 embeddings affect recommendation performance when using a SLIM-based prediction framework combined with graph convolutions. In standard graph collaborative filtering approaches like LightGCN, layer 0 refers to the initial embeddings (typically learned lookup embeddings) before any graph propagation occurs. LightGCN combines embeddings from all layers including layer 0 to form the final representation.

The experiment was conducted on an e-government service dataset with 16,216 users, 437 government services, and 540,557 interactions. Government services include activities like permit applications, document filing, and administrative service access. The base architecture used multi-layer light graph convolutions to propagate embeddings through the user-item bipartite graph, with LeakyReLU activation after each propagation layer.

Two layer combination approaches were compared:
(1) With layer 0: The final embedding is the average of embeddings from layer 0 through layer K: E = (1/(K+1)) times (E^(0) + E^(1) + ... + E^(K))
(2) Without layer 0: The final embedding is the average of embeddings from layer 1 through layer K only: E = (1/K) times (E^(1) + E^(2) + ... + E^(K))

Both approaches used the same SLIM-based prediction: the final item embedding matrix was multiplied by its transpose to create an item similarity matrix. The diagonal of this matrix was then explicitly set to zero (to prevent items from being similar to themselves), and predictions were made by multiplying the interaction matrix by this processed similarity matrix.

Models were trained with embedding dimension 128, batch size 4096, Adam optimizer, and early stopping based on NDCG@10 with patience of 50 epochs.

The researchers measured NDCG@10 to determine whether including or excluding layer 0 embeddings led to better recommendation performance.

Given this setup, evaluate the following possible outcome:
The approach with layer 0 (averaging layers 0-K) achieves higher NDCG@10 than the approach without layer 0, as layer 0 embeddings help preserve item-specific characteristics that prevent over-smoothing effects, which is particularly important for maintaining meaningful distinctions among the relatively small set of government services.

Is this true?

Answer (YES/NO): NO